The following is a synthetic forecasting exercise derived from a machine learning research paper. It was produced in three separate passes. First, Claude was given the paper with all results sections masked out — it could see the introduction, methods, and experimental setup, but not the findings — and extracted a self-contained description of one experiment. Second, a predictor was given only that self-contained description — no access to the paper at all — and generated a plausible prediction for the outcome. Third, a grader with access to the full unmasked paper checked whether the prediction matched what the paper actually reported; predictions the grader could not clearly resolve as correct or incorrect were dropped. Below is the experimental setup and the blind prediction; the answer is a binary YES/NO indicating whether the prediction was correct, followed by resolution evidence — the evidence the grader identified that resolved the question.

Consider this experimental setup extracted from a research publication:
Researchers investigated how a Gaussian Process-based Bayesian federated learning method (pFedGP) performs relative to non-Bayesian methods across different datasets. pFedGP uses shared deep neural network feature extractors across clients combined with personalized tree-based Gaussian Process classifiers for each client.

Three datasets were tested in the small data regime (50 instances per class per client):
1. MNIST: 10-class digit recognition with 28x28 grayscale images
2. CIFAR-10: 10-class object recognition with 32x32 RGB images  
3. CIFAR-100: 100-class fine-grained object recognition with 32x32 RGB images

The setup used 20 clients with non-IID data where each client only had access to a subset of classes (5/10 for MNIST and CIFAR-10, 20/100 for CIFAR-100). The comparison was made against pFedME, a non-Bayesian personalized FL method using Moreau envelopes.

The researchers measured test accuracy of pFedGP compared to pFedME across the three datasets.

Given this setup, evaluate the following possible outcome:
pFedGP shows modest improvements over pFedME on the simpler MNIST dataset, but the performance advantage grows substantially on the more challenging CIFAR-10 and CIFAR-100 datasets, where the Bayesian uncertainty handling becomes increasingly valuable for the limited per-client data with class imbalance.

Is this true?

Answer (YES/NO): NO